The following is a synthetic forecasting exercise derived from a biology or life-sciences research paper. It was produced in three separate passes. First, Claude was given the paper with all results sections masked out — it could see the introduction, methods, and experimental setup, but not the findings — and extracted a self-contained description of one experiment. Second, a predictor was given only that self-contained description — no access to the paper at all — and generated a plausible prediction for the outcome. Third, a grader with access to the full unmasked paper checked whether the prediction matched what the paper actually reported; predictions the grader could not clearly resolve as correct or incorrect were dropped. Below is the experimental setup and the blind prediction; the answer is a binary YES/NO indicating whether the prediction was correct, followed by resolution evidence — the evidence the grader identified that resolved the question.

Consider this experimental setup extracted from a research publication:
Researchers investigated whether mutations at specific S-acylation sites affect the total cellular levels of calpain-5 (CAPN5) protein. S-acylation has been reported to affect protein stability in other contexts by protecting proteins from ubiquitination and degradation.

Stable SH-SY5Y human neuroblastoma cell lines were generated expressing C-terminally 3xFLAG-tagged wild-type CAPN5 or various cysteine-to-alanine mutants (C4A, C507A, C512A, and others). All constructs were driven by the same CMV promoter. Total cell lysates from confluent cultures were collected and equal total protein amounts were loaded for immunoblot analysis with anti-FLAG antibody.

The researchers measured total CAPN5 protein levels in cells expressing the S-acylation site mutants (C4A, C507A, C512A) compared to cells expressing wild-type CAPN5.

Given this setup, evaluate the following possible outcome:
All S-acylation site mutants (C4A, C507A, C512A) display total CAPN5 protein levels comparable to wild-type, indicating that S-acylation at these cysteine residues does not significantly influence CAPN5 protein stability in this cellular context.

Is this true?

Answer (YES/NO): NO